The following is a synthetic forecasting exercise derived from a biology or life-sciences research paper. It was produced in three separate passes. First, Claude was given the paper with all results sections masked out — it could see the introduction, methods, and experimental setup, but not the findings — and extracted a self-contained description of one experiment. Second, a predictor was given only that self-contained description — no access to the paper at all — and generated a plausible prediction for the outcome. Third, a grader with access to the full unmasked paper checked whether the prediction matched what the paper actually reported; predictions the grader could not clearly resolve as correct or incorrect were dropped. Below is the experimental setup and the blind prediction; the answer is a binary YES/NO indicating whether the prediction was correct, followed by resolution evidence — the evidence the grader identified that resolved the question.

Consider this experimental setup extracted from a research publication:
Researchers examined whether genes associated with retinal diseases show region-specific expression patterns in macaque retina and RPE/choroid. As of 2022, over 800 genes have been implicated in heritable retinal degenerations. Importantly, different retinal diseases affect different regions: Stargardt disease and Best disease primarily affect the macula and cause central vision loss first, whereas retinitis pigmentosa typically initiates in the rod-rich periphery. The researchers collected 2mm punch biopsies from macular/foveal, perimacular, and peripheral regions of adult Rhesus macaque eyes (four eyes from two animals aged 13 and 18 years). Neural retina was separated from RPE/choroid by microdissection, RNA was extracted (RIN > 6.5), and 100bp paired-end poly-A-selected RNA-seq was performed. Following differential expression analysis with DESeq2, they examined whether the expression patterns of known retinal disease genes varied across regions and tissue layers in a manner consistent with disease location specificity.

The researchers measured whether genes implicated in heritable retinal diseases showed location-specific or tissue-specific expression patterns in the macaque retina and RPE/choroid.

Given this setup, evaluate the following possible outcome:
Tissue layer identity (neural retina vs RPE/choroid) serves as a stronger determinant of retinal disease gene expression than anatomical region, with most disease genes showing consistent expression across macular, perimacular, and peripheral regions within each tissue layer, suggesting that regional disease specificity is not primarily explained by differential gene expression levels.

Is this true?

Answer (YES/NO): NO